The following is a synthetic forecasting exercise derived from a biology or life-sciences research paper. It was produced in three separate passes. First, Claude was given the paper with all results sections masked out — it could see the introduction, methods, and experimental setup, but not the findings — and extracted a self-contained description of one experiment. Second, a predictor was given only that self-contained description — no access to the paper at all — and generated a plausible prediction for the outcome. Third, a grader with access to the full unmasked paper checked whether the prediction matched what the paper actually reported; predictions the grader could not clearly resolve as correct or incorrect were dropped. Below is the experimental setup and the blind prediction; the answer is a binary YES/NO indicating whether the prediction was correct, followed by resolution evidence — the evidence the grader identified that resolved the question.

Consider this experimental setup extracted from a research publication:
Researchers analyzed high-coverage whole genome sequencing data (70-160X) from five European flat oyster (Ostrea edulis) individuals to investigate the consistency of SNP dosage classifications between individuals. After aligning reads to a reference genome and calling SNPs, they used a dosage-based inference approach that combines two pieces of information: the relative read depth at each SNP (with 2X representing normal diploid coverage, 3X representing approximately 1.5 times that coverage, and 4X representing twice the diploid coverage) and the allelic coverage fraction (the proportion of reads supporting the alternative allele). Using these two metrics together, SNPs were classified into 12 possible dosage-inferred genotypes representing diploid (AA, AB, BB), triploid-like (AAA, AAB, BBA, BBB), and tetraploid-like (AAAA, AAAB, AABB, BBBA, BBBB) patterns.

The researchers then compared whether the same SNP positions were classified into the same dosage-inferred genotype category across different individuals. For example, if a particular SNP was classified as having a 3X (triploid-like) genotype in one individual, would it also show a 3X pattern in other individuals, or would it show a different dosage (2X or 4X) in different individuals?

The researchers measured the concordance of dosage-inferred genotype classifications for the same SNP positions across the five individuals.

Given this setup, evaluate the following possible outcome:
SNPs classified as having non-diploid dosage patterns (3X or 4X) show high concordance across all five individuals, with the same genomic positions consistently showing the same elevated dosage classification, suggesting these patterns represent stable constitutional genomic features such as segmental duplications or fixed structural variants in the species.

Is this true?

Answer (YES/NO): NO